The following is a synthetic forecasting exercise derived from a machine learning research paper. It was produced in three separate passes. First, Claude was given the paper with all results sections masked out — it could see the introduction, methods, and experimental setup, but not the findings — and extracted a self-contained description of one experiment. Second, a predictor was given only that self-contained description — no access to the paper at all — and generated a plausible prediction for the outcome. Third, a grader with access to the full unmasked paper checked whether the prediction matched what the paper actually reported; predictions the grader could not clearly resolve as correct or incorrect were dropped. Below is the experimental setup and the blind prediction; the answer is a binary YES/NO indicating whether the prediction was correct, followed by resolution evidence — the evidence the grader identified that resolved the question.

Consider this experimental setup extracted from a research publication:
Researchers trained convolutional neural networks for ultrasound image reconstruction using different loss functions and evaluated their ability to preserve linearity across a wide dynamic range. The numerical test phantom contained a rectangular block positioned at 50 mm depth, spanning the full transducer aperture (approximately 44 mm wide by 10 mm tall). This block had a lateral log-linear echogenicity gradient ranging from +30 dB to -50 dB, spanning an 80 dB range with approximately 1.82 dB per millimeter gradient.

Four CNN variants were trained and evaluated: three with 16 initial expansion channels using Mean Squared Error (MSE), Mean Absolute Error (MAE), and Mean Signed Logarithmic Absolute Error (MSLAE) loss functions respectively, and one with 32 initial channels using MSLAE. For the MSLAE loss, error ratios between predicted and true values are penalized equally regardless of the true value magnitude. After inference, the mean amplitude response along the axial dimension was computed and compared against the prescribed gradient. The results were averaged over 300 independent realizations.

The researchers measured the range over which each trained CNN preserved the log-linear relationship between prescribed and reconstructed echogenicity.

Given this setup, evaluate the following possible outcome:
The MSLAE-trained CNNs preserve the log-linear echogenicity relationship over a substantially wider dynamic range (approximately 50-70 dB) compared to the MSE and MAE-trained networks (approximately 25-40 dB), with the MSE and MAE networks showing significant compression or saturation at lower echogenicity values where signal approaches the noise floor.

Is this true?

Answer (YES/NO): NO